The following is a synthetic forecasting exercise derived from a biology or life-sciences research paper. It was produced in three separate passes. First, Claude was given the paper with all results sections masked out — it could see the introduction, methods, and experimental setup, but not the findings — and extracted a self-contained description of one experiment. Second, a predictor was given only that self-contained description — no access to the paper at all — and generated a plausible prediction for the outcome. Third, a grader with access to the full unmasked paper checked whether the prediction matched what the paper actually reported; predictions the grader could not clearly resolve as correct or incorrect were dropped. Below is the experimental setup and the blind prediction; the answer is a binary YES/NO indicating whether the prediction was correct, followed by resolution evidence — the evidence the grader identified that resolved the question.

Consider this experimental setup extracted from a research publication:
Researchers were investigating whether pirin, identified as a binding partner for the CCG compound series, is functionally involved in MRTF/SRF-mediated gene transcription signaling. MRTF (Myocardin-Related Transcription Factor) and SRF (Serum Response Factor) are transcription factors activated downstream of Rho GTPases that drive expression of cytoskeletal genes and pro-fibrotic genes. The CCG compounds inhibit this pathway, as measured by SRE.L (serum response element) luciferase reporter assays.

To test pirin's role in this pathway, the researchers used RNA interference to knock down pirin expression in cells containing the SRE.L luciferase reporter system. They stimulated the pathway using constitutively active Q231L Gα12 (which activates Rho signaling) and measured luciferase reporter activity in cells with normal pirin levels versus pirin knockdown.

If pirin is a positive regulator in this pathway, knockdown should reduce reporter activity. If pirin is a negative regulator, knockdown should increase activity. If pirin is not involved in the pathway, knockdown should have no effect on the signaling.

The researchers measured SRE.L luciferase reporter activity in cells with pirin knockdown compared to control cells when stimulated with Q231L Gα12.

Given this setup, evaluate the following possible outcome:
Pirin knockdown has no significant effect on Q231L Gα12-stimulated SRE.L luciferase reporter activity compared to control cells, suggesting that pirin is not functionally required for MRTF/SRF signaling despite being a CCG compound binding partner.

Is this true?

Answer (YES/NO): NO